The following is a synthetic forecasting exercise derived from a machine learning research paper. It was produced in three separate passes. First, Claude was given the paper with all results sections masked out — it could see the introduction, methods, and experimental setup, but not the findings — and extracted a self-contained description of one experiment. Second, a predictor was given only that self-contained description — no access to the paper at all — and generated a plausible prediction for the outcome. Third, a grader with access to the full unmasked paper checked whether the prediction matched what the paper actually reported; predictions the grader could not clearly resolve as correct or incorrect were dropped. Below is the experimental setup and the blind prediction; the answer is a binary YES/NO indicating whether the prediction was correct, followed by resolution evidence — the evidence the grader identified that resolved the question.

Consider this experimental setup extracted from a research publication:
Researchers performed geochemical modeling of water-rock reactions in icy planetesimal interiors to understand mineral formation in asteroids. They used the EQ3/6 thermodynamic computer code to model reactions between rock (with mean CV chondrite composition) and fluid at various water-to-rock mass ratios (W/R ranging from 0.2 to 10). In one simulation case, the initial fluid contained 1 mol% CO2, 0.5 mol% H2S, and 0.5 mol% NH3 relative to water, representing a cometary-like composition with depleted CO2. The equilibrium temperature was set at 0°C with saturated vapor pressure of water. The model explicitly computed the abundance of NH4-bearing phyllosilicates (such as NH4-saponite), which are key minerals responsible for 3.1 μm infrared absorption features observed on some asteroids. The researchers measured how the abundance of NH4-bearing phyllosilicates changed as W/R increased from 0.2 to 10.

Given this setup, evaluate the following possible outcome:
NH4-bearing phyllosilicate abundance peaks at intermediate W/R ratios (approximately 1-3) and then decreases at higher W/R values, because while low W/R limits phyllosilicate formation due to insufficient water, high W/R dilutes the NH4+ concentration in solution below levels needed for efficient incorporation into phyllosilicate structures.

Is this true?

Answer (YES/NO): NO